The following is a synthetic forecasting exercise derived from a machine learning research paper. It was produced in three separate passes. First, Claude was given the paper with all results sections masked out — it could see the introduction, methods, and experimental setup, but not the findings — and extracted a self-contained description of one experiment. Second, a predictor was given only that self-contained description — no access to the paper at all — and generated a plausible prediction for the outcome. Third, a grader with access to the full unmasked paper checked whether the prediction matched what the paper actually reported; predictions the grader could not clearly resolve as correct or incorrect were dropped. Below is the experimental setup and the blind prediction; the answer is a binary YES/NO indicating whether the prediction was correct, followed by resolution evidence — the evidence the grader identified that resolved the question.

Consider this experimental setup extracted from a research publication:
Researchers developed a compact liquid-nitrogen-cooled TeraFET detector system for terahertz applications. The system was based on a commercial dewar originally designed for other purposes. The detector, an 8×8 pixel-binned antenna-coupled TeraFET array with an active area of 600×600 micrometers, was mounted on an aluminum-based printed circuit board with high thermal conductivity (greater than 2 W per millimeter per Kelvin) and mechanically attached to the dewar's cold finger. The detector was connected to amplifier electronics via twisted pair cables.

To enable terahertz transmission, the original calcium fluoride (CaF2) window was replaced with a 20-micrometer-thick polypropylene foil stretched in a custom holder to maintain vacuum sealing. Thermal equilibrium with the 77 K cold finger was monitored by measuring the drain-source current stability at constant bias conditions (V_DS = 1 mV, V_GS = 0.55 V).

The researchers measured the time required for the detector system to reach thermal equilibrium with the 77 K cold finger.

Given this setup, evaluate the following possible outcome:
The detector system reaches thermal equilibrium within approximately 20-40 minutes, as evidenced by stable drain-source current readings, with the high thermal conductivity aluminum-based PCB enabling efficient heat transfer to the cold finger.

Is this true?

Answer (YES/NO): NO